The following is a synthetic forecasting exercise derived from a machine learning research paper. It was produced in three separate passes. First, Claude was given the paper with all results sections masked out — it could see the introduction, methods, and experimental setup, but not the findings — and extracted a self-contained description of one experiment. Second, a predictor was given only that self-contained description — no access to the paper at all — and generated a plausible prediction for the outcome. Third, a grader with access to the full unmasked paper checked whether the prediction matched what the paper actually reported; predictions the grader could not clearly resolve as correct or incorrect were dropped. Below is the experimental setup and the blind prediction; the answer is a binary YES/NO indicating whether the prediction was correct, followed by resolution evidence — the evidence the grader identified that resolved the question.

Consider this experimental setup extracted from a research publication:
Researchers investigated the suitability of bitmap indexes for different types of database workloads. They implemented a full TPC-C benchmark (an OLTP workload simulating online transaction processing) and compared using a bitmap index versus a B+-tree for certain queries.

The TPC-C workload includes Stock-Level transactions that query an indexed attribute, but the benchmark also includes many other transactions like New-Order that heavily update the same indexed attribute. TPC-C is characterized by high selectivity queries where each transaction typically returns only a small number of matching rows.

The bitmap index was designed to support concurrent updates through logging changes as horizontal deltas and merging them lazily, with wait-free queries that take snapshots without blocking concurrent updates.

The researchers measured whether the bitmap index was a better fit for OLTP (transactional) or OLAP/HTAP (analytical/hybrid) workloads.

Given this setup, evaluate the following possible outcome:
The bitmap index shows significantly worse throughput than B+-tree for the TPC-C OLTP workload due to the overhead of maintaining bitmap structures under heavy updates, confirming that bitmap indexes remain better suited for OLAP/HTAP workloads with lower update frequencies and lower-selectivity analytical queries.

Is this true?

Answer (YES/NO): NO